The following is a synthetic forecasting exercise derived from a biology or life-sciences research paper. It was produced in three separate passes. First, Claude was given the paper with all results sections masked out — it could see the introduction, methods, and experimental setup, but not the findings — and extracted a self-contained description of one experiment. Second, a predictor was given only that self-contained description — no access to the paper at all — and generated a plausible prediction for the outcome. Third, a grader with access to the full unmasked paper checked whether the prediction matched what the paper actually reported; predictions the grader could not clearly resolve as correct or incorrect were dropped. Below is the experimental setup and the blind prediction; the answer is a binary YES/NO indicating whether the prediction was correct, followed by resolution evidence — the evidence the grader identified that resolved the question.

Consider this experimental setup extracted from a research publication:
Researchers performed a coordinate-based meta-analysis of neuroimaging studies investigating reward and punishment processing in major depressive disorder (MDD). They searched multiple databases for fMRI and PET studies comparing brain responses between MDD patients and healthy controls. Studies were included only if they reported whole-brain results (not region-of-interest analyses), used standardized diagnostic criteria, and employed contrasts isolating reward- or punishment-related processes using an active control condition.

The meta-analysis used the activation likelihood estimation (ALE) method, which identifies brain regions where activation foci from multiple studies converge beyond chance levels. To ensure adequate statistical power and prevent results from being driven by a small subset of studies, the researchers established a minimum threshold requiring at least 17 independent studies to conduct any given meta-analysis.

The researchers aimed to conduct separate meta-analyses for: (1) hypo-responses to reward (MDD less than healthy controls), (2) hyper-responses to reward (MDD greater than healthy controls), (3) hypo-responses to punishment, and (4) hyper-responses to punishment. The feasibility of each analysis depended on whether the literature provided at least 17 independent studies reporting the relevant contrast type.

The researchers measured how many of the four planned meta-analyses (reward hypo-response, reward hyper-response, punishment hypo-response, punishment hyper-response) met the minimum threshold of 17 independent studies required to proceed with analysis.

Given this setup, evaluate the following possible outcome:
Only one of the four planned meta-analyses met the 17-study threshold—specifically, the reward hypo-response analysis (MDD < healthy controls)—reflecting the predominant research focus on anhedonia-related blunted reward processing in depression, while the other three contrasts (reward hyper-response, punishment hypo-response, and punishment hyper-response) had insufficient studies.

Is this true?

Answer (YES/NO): NO